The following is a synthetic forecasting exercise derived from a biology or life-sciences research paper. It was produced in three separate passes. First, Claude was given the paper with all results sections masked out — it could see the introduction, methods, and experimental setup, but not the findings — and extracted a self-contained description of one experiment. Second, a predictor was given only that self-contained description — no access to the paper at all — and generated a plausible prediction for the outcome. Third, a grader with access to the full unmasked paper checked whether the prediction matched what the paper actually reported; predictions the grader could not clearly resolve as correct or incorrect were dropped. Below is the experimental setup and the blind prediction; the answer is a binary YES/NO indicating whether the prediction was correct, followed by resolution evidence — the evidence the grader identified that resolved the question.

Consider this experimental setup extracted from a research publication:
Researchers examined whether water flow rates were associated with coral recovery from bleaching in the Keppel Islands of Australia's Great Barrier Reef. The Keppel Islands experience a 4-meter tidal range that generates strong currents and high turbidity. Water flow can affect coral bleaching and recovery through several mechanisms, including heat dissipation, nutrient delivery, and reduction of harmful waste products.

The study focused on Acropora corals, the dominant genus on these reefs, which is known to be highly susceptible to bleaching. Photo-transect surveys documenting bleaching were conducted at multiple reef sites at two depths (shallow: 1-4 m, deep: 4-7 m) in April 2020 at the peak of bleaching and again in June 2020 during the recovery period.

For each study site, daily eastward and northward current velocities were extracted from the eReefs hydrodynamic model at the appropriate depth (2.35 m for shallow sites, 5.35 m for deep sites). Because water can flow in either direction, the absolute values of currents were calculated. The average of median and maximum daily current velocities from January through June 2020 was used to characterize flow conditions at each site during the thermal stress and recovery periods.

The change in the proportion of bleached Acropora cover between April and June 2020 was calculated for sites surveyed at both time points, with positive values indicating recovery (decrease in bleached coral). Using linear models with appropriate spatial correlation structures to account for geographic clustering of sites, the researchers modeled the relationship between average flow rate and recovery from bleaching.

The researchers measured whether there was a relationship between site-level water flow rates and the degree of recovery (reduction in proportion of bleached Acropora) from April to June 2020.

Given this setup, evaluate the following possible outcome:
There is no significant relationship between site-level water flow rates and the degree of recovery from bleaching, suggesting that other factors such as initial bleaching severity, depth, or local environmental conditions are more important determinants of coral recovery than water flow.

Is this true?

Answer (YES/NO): YES